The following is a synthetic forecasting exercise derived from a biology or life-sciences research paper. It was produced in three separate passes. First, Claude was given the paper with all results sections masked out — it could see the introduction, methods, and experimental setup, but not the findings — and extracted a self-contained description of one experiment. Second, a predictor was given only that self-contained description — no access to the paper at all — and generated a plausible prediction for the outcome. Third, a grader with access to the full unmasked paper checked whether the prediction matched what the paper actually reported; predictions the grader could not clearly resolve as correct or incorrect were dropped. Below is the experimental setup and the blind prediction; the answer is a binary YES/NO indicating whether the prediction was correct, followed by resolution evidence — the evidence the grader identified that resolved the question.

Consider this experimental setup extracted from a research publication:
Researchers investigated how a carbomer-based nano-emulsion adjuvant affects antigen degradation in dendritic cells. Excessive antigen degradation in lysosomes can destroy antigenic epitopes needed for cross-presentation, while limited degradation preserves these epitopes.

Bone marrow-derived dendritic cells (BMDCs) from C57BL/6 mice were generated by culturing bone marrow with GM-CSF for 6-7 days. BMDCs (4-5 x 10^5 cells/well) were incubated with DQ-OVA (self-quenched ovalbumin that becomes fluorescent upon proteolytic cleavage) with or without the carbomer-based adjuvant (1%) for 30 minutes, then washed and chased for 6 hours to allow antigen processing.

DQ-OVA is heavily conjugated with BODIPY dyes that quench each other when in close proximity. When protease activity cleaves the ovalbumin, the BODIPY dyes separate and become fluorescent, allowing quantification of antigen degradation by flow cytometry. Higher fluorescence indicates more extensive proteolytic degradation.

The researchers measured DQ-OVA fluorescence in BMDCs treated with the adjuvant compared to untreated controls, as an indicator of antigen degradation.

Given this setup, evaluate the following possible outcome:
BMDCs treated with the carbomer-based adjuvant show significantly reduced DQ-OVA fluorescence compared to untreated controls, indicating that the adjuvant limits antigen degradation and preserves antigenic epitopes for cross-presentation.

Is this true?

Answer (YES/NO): NO